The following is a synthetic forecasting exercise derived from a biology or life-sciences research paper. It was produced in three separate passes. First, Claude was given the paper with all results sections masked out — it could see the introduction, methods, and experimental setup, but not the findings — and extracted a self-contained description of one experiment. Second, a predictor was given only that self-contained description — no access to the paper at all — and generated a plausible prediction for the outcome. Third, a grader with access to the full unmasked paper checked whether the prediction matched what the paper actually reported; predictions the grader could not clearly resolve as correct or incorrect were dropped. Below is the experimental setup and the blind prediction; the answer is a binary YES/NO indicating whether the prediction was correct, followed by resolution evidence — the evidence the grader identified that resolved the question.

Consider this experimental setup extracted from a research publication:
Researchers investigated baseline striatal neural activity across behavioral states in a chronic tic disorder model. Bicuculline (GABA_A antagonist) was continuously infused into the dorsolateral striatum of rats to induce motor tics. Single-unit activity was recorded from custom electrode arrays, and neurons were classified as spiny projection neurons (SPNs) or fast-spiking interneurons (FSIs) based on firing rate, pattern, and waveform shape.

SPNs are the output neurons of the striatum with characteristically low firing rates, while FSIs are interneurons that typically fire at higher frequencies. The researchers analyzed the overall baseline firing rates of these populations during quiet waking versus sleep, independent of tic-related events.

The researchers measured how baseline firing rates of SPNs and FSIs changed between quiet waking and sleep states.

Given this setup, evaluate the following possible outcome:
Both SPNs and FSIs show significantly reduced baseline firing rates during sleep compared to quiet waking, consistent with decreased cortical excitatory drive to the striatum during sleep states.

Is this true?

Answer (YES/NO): NO